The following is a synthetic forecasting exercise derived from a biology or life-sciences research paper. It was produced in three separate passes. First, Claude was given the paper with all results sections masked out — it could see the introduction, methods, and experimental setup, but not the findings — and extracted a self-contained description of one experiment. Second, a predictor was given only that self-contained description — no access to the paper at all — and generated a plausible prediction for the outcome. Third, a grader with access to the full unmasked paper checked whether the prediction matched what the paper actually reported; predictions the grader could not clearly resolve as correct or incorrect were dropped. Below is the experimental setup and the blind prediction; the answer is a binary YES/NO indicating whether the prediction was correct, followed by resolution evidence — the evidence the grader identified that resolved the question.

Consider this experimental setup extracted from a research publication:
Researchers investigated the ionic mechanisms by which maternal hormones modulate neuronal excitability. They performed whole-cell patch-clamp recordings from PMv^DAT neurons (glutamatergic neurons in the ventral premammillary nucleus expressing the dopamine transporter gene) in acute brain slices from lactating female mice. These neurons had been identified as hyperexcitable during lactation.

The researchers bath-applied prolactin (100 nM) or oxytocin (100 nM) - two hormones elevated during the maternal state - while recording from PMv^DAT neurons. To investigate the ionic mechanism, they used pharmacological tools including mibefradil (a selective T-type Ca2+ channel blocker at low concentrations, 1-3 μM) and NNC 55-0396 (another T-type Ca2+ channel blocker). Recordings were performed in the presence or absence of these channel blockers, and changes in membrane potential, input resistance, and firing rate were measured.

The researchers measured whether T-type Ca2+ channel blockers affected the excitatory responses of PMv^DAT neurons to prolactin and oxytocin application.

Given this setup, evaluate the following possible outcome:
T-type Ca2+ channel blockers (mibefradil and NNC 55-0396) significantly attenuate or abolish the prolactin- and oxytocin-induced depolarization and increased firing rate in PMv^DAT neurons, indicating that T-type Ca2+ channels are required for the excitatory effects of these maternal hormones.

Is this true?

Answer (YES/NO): NO